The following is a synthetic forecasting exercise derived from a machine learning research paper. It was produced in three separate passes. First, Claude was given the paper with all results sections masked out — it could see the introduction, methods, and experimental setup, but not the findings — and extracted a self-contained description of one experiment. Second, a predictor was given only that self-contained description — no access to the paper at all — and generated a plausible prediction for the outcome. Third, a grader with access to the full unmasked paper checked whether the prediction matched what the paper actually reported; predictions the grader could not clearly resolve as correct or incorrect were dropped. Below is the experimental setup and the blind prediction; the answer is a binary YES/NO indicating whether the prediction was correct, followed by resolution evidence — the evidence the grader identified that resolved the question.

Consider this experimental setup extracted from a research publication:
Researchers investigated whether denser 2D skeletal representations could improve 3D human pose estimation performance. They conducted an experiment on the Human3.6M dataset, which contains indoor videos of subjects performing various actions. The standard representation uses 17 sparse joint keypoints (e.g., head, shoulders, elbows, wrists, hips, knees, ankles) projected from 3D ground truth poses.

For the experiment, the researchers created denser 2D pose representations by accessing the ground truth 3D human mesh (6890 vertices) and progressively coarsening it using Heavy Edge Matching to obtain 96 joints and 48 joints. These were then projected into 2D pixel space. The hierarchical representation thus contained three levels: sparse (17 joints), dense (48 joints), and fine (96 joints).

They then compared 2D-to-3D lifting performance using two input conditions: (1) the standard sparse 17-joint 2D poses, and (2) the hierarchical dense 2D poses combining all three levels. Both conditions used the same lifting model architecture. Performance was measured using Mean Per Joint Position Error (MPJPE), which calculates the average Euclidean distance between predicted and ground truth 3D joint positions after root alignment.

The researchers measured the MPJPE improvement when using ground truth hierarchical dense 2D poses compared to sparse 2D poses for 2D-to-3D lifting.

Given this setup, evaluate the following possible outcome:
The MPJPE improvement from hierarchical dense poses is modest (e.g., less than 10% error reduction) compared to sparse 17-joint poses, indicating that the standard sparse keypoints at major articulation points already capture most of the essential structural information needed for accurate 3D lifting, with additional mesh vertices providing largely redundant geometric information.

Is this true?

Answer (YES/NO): NO